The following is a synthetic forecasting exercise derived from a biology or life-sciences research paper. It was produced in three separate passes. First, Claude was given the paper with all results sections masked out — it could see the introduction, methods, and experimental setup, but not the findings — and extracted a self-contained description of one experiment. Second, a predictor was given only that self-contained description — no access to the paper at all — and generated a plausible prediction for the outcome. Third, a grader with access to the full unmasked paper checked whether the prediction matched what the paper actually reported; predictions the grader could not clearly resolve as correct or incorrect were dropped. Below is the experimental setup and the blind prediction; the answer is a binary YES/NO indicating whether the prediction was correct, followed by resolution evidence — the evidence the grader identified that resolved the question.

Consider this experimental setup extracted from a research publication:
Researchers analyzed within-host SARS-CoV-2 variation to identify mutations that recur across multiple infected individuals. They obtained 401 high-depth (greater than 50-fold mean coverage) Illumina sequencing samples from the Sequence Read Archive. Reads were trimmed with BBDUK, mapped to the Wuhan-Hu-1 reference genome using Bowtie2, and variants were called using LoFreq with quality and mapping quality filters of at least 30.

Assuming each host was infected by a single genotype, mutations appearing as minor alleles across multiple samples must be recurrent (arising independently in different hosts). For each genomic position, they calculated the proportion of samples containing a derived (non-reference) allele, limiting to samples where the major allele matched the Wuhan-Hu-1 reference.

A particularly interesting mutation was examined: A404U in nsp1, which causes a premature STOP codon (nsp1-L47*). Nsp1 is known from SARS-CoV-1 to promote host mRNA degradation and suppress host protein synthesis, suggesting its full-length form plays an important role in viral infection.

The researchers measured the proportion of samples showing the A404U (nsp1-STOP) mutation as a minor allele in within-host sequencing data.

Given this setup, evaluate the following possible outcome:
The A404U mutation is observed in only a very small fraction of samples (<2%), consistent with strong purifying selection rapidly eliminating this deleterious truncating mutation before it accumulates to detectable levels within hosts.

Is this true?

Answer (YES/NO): NO